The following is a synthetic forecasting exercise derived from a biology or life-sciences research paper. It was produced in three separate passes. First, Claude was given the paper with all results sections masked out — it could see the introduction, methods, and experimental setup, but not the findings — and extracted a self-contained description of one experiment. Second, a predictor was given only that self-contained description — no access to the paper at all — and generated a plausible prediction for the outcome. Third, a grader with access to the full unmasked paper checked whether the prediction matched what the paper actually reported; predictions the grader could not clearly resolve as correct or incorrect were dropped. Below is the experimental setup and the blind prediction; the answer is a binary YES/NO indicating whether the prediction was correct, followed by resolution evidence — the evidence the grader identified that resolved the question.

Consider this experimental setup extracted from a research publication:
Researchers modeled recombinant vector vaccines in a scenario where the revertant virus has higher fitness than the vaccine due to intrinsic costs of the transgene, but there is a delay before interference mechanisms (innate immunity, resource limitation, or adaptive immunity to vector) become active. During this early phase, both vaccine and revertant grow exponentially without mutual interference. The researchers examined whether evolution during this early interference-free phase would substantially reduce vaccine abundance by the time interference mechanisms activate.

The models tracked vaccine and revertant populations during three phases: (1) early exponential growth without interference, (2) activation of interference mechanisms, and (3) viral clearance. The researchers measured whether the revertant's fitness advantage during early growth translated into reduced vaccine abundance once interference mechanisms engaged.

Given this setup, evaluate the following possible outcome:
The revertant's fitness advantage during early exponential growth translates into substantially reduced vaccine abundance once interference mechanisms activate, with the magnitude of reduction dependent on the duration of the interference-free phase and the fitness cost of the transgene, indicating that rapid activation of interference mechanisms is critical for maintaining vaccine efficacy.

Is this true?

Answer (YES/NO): NO